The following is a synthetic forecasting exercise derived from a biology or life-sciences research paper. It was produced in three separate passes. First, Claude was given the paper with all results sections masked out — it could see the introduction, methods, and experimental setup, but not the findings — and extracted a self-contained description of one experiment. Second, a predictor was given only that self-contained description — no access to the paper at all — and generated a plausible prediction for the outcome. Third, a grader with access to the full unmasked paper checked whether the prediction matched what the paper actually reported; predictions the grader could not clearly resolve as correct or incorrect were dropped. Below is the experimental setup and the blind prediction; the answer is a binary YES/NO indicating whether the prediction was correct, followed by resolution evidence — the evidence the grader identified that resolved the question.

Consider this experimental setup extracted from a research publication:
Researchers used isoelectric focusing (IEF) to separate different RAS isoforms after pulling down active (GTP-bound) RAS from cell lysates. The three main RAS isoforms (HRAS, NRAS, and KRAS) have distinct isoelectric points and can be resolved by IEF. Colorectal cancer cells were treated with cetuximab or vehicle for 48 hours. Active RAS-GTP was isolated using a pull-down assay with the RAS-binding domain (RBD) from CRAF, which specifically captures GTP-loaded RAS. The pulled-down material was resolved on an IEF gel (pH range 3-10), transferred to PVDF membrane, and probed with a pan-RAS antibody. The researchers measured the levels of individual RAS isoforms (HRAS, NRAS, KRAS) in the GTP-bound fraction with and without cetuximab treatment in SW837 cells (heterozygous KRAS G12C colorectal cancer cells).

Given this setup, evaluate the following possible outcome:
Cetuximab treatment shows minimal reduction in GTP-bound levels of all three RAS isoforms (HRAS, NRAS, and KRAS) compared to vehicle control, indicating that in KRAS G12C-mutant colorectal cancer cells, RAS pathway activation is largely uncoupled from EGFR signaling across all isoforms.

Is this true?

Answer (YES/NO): NO